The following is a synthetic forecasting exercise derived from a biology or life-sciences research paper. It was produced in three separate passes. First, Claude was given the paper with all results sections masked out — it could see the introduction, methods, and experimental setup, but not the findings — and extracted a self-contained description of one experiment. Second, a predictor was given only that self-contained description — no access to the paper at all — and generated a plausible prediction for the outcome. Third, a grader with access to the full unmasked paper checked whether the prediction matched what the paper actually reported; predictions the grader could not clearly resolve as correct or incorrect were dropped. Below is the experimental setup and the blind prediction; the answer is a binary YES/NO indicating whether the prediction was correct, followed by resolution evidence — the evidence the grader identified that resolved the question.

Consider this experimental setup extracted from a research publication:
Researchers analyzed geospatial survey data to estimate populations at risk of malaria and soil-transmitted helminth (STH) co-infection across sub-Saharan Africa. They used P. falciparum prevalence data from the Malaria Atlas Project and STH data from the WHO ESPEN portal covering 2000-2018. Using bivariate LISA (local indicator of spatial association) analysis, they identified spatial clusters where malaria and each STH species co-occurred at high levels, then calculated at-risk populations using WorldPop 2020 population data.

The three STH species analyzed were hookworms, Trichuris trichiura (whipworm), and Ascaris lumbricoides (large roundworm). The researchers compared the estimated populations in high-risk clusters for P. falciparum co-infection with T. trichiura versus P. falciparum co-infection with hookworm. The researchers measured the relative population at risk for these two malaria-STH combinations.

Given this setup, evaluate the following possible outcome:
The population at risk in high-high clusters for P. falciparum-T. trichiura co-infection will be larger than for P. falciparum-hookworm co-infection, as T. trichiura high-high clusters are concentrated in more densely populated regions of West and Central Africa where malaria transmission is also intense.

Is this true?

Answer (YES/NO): NO